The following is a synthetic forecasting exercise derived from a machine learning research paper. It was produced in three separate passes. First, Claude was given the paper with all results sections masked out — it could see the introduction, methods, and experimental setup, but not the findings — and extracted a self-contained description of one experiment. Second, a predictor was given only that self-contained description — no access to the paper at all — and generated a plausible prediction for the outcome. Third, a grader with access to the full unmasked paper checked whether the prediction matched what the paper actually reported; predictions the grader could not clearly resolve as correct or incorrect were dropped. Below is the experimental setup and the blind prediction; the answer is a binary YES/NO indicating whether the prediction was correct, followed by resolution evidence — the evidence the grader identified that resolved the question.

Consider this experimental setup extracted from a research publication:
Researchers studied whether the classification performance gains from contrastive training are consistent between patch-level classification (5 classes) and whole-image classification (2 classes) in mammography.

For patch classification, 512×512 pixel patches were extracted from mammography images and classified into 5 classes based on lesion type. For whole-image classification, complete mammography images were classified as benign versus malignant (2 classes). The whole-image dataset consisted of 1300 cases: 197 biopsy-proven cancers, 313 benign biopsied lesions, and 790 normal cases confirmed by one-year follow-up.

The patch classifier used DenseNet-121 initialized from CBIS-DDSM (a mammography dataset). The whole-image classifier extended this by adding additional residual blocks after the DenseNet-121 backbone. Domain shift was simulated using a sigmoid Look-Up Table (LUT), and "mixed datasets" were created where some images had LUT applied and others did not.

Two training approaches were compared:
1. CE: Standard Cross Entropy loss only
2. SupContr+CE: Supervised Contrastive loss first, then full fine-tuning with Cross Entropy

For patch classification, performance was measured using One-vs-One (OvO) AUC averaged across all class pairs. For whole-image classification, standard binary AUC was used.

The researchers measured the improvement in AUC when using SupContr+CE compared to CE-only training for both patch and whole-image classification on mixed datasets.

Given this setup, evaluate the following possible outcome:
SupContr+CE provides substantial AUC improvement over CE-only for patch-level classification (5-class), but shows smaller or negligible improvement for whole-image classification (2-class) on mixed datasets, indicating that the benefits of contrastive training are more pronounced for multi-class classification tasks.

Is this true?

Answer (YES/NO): NO